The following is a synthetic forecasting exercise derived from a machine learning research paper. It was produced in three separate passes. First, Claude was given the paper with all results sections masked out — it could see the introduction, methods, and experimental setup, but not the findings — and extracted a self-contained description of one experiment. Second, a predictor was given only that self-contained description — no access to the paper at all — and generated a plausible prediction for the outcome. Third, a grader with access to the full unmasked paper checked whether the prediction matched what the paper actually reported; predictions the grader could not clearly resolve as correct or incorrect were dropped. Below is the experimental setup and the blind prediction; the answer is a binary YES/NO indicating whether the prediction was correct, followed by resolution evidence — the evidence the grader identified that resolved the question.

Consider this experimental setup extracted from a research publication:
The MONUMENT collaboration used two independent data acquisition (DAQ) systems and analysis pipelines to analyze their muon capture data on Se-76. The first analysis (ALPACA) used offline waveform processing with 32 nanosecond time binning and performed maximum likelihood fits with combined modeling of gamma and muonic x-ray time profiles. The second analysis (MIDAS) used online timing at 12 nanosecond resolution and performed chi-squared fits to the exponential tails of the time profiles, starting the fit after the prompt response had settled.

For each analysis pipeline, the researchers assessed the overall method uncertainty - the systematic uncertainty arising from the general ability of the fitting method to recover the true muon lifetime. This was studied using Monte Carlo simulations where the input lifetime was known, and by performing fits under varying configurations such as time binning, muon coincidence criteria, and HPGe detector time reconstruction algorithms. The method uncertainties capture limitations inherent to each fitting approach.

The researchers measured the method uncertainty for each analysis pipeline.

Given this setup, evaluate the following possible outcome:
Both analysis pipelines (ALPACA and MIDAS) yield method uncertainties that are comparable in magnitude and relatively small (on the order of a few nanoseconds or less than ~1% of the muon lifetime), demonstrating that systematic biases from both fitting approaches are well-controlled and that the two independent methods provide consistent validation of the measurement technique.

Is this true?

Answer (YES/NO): YES